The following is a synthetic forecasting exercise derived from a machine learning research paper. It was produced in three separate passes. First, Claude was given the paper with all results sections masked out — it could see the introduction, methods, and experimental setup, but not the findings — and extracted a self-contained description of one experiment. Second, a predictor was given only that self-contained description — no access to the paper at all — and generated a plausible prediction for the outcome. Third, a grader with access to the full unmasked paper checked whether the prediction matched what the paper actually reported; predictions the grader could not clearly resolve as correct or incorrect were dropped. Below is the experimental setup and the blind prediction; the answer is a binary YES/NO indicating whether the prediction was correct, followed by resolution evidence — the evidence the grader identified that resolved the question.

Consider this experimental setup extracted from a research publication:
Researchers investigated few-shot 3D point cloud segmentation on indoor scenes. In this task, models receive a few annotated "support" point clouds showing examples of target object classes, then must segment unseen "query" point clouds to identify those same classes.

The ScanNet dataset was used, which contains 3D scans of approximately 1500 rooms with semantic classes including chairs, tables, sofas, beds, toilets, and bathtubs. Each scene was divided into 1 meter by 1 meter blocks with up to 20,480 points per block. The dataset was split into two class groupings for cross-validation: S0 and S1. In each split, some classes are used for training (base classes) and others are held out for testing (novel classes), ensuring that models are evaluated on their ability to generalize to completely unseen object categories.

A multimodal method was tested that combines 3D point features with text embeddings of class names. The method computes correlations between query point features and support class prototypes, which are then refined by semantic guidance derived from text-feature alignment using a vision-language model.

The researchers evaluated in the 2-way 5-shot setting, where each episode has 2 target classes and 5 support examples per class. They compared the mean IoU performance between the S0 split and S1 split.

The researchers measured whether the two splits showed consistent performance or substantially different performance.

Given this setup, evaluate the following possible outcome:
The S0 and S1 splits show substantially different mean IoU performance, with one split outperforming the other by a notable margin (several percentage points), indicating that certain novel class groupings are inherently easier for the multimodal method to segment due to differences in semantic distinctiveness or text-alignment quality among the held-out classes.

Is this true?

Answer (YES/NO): YES